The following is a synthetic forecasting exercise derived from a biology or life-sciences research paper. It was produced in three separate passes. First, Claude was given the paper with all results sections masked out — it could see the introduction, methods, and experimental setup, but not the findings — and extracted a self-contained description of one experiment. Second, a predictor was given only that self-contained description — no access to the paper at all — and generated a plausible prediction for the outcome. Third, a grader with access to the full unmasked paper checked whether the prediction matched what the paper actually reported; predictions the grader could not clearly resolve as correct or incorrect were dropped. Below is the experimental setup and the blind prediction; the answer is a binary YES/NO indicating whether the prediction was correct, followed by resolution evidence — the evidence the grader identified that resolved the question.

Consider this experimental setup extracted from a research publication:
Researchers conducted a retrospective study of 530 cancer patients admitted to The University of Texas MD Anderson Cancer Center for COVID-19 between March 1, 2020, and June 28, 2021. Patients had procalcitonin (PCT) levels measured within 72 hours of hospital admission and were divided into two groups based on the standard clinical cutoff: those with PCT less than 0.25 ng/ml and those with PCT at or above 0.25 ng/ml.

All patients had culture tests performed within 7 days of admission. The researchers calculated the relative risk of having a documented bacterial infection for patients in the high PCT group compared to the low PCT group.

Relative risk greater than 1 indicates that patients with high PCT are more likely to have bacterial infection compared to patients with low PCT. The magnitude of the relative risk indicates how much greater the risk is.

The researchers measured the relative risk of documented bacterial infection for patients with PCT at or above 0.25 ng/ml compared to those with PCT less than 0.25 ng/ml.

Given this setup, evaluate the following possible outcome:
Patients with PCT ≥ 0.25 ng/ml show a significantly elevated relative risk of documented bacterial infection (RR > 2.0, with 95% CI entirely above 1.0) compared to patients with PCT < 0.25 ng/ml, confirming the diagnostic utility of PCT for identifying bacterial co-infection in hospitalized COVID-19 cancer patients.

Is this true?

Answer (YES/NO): YES